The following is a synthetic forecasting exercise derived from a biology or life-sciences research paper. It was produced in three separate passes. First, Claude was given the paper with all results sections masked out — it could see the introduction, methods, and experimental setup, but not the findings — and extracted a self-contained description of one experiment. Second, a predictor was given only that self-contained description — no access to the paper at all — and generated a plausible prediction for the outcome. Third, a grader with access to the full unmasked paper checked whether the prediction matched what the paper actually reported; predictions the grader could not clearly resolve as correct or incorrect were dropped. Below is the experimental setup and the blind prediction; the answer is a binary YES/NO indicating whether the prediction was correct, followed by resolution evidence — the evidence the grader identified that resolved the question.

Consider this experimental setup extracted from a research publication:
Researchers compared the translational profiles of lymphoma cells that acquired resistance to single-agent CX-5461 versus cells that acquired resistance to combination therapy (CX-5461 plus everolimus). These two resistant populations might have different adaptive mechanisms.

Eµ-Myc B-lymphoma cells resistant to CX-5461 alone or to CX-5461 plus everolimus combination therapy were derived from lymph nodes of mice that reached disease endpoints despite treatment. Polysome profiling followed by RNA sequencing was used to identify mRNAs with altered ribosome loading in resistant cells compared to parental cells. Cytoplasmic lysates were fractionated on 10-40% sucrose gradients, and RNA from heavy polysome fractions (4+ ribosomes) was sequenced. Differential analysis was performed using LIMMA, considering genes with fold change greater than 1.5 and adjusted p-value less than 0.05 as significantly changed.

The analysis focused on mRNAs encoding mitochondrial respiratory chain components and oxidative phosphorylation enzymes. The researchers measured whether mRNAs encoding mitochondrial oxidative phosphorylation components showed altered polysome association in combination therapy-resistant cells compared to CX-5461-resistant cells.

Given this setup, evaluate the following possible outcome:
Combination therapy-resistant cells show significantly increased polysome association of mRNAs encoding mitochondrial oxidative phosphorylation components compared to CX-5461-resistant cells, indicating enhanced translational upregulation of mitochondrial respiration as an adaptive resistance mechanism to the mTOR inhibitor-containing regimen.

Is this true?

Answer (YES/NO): YES